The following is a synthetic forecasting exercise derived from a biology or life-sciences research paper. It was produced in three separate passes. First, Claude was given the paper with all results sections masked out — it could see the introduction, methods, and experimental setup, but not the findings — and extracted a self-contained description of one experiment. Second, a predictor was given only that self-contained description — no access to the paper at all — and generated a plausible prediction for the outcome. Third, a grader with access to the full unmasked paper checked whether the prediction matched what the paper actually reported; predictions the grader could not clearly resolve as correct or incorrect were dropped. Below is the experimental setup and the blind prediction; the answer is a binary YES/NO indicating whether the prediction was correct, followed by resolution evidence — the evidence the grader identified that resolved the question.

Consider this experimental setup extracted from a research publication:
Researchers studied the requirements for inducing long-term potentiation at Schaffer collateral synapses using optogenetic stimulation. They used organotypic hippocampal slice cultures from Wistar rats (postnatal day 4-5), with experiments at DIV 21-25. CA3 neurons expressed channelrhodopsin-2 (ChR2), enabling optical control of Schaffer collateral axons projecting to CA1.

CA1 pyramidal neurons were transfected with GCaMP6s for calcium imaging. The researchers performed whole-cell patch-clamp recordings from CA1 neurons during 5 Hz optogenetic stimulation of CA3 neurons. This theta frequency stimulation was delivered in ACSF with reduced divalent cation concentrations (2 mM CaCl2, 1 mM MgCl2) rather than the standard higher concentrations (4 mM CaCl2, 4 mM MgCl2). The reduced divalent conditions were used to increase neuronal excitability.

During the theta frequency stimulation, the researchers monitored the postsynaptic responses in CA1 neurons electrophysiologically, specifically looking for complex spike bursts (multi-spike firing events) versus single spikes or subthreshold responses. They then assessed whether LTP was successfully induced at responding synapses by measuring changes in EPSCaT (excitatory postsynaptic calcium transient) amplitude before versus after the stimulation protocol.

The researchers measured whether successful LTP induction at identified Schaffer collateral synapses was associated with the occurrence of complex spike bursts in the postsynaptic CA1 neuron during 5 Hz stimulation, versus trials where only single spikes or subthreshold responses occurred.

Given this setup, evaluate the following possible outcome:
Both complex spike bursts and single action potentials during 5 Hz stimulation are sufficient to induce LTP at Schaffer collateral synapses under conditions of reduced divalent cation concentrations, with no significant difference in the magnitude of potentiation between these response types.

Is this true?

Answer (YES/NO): NO